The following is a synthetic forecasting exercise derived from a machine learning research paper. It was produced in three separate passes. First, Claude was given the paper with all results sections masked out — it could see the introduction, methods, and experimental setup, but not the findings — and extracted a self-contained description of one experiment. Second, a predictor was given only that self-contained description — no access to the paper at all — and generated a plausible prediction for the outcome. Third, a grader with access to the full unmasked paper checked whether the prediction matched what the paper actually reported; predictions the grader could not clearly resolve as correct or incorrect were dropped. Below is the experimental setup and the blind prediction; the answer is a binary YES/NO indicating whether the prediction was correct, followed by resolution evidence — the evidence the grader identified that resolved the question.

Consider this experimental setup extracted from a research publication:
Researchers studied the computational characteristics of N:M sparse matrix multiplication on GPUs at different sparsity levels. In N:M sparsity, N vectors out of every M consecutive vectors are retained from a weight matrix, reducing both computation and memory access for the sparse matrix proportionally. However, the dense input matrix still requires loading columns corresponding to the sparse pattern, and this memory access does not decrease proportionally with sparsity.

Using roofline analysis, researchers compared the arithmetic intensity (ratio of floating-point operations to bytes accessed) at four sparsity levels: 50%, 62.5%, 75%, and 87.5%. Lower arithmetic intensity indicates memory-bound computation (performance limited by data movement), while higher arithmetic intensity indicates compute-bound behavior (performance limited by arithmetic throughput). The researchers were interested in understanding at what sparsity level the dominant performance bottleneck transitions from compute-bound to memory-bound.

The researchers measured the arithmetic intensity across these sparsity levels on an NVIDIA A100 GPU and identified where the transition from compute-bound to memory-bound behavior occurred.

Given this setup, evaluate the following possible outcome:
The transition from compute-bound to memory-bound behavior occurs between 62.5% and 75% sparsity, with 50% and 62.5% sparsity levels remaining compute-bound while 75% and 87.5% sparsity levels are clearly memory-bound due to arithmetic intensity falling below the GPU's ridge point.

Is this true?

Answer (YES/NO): YES